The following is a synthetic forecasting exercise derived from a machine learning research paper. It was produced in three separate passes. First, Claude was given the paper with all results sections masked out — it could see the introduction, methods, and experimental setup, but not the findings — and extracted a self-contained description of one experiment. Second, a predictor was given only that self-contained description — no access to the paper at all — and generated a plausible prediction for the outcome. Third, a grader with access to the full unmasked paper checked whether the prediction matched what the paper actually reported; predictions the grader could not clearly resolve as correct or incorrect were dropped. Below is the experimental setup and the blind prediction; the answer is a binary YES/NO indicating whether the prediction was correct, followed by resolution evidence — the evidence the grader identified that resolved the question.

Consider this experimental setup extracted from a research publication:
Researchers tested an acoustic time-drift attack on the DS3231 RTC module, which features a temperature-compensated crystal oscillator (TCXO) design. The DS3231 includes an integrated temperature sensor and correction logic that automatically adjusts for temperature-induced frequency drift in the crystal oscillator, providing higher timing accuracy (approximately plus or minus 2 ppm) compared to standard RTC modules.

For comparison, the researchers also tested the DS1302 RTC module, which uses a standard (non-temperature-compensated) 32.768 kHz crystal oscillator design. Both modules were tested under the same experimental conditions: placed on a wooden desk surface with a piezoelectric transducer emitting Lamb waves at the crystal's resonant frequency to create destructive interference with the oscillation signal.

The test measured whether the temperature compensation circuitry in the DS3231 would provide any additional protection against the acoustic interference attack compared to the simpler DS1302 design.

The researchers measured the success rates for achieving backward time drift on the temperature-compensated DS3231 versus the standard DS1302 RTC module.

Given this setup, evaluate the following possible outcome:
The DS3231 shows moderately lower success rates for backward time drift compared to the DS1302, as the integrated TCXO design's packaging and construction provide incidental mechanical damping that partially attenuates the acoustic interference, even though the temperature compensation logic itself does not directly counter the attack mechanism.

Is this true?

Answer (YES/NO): NO